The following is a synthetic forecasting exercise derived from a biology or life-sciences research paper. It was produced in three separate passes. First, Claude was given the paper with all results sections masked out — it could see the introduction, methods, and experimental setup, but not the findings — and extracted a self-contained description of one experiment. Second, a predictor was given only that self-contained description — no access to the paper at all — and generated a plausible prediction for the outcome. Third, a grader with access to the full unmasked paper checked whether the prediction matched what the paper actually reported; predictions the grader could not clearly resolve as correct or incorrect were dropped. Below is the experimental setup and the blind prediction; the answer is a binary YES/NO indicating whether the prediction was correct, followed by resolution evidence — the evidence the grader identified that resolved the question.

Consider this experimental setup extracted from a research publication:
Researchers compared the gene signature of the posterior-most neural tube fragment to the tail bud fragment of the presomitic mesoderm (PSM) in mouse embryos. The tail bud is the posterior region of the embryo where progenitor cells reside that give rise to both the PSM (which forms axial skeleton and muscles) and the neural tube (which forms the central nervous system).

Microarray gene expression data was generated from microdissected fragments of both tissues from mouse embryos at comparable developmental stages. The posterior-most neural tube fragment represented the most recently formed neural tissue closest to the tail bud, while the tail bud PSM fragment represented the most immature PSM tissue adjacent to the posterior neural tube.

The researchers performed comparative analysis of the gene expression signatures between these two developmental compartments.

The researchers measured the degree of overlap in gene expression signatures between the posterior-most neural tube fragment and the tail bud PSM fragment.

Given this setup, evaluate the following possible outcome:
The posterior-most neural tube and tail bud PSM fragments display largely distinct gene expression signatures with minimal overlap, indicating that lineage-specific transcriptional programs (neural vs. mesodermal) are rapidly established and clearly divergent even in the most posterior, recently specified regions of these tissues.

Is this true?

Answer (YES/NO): NO